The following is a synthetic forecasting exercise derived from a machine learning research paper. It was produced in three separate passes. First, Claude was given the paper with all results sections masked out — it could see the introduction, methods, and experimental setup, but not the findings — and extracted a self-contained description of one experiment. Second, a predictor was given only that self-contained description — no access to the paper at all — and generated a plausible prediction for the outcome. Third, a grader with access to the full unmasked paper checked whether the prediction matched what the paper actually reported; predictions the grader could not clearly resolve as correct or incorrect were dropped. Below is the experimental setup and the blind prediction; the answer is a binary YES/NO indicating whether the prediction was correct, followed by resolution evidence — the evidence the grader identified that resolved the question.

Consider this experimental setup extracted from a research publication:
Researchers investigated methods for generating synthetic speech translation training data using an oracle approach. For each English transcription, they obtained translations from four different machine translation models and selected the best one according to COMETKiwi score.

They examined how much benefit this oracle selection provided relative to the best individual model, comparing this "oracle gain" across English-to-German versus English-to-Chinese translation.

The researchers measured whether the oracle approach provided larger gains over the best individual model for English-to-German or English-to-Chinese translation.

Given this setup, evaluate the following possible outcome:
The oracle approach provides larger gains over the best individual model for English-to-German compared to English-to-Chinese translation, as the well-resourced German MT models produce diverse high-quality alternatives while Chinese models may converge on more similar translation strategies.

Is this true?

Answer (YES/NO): NO